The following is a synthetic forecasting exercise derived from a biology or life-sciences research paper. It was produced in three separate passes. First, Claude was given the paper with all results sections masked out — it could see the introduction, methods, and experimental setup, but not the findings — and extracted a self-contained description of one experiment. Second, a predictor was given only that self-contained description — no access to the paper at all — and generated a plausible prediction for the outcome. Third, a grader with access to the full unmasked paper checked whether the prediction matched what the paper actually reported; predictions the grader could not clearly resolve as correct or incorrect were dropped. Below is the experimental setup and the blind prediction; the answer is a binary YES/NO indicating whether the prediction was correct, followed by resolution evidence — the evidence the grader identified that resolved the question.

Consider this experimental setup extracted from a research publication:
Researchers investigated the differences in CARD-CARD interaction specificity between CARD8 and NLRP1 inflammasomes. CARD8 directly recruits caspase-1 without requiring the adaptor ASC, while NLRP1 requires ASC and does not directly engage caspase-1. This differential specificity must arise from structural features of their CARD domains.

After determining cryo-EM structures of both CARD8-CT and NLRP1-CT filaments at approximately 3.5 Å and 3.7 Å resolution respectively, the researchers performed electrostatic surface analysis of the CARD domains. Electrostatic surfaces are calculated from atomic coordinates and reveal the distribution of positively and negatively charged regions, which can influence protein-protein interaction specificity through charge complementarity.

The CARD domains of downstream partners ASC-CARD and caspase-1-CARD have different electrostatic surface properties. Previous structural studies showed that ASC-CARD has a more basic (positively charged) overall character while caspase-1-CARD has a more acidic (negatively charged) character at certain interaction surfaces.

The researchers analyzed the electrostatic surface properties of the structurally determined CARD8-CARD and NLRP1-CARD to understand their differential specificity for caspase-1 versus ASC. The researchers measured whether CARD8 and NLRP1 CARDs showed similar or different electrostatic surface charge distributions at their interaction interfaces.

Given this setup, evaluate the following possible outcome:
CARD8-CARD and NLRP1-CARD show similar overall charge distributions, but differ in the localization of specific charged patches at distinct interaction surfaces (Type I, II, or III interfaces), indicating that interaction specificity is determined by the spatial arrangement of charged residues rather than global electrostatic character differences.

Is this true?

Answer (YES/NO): YES